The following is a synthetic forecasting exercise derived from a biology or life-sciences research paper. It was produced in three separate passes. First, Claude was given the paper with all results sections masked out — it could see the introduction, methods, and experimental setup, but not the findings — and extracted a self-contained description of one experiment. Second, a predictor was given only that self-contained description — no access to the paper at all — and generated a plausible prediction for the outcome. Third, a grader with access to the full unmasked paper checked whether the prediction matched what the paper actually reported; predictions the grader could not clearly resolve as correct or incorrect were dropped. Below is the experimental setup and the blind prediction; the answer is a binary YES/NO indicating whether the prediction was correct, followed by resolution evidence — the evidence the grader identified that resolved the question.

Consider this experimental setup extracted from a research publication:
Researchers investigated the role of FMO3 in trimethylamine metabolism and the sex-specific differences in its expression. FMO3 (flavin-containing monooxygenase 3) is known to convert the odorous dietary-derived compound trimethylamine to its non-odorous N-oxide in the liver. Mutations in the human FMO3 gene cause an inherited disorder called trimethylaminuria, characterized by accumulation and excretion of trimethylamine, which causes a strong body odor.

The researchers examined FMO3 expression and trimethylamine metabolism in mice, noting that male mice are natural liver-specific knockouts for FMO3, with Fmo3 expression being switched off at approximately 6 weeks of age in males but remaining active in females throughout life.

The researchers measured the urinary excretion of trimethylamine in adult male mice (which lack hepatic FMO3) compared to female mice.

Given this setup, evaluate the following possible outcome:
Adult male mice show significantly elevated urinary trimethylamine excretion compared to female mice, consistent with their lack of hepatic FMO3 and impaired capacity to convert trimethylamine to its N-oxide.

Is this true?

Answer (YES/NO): YES